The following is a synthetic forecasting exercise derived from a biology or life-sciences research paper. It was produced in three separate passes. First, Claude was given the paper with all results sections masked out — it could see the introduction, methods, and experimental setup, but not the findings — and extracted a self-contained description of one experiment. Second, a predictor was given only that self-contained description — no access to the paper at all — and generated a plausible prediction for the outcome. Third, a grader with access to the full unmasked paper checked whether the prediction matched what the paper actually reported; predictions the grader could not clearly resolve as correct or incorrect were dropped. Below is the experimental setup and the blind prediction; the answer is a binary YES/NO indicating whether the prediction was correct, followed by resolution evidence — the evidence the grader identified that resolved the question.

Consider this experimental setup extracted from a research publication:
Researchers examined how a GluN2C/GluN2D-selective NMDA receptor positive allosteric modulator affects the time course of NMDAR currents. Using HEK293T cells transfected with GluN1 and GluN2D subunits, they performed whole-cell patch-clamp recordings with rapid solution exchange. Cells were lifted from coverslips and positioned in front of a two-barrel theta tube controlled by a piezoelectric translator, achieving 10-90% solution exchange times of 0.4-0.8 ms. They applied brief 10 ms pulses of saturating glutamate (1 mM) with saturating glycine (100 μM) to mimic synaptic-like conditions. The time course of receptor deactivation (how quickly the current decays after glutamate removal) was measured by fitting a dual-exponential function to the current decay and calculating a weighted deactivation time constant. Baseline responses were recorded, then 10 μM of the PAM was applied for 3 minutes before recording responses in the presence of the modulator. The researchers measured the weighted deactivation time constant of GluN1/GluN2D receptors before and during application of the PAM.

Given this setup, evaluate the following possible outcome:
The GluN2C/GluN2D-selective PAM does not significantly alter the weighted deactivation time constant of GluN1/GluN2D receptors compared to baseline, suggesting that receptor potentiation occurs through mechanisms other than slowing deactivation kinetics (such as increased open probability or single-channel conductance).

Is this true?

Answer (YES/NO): NO